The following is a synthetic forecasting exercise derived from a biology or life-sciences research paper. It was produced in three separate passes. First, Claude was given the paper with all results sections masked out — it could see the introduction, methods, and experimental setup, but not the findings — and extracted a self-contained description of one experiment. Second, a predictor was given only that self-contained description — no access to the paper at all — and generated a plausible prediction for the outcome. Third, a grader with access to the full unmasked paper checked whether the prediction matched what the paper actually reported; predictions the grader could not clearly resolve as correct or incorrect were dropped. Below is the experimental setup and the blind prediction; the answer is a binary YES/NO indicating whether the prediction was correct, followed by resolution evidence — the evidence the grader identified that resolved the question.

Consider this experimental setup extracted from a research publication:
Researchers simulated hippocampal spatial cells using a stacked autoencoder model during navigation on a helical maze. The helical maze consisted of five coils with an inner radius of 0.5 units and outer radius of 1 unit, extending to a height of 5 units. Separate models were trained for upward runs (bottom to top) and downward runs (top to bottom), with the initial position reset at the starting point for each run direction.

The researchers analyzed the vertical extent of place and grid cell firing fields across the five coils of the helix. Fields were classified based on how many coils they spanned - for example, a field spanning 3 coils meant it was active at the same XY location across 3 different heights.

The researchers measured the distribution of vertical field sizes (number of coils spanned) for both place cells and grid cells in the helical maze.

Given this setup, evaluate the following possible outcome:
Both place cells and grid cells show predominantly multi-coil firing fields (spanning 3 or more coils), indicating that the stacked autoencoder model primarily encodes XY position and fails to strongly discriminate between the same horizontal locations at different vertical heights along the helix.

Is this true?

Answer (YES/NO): YES